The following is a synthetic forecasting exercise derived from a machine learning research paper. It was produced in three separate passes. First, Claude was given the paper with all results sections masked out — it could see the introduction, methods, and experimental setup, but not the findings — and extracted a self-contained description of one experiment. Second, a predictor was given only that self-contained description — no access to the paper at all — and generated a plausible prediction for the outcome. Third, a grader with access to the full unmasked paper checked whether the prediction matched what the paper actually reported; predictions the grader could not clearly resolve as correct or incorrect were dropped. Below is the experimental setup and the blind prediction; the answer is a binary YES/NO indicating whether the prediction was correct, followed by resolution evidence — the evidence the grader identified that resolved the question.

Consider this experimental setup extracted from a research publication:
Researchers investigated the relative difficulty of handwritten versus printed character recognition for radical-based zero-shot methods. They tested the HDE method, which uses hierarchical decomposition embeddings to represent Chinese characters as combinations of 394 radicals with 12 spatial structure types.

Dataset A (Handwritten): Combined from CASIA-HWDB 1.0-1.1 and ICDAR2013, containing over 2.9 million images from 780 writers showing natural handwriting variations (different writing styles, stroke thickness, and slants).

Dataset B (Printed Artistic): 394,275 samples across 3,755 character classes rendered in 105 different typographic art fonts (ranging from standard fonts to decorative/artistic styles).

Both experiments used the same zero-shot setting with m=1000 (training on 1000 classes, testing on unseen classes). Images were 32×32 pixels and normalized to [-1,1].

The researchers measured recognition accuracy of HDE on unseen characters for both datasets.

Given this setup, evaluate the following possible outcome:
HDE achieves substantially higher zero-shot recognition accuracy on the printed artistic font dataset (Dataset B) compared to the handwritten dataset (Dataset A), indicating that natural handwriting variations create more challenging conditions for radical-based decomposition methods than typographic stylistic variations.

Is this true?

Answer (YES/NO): YES